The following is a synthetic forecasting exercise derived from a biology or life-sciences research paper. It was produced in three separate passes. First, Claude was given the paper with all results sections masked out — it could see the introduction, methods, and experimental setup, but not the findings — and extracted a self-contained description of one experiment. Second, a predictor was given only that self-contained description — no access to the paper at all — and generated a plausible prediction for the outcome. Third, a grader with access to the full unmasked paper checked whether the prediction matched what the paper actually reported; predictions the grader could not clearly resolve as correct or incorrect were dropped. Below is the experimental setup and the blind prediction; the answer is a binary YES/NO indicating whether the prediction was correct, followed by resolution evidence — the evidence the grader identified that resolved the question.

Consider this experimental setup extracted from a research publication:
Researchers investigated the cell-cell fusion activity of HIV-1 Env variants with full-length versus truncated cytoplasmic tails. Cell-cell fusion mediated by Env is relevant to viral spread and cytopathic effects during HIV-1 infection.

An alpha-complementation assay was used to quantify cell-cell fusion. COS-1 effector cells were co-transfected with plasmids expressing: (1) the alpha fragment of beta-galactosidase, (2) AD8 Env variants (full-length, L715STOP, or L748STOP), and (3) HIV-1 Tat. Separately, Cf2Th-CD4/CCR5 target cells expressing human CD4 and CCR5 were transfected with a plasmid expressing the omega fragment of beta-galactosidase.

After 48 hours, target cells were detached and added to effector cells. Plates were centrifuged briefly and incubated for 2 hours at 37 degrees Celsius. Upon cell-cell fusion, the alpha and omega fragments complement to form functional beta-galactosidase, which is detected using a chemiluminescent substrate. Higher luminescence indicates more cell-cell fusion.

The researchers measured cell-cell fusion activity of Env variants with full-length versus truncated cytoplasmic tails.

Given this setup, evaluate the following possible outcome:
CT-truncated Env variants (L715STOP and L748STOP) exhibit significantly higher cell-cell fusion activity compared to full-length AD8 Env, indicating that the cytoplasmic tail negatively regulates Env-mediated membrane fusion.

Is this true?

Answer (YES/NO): YES